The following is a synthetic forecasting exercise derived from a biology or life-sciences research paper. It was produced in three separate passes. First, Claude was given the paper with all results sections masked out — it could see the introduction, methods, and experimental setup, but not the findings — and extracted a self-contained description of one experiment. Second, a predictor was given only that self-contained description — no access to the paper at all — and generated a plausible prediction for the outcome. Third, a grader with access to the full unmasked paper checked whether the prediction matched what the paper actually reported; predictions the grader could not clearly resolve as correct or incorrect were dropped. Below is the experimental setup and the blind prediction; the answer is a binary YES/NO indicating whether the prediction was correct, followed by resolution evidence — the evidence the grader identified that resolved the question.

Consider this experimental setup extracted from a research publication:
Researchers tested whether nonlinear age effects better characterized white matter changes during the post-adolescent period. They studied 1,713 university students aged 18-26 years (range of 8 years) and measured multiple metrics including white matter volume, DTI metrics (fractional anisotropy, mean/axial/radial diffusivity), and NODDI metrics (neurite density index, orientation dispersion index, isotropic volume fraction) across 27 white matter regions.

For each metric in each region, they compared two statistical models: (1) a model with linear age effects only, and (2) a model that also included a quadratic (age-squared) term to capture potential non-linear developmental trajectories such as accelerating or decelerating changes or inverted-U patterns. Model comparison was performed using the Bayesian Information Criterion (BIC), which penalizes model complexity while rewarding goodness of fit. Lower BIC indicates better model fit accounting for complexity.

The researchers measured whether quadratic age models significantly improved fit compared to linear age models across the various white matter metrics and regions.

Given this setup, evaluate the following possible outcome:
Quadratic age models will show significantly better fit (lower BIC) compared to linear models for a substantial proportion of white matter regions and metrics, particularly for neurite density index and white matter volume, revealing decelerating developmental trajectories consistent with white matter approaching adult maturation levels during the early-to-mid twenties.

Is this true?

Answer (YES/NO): NO